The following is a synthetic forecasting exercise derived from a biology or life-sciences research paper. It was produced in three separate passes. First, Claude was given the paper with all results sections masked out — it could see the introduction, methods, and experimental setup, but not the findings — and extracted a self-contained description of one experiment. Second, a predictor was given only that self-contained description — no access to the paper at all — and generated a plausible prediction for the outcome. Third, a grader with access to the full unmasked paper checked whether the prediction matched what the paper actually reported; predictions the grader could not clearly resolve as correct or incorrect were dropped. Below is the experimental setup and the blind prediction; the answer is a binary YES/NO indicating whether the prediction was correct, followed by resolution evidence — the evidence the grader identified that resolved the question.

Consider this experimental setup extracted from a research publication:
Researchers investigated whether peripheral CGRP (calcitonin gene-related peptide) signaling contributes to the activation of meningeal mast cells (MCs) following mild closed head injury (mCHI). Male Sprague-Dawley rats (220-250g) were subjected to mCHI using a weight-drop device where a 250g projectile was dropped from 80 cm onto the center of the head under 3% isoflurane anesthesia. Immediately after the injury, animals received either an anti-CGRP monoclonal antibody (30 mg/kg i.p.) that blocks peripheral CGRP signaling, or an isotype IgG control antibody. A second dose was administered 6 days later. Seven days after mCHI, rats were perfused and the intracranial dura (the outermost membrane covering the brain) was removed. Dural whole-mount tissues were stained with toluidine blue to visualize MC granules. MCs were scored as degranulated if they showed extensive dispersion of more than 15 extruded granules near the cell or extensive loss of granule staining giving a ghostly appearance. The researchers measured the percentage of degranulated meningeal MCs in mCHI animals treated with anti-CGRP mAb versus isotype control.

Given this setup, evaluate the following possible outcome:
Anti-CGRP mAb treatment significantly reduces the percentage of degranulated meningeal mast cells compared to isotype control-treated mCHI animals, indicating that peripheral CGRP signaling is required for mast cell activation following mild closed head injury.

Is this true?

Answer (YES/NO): NO